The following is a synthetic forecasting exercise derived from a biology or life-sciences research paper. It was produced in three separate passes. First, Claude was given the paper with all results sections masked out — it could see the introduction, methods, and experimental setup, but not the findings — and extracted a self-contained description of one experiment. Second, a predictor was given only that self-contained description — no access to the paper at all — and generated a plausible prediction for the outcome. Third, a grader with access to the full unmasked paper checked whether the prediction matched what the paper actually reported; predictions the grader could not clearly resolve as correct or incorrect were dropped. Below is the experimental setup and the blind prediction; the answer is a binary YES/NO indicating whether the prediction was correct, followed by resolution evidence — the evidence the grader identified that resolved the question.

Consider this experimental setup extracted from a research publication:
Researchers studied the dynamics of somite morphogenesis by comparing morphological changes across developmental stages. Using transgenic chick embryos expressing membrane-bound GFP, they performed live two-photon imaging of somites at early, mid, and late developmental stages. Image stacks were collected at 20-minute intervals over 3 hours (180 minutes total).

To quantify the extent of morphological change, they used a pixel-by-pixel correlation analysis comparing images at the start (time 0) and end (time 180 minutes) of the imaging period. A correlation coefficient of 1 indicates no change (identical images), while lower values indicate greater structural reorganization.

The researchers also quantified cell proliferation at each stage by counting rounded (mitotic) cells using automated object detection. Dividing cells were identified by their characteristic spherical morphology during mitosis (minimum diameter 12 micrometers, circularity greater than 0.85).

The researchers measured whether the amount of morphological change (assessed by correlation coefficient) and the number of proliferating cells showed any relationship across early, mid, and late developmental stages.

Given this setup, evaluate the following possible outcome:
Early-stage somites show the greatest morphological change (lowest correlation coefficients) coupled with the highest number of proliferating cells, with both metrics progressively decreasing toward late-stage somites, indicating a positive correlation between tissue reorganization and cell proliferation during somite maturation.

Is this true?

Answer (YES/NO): NO